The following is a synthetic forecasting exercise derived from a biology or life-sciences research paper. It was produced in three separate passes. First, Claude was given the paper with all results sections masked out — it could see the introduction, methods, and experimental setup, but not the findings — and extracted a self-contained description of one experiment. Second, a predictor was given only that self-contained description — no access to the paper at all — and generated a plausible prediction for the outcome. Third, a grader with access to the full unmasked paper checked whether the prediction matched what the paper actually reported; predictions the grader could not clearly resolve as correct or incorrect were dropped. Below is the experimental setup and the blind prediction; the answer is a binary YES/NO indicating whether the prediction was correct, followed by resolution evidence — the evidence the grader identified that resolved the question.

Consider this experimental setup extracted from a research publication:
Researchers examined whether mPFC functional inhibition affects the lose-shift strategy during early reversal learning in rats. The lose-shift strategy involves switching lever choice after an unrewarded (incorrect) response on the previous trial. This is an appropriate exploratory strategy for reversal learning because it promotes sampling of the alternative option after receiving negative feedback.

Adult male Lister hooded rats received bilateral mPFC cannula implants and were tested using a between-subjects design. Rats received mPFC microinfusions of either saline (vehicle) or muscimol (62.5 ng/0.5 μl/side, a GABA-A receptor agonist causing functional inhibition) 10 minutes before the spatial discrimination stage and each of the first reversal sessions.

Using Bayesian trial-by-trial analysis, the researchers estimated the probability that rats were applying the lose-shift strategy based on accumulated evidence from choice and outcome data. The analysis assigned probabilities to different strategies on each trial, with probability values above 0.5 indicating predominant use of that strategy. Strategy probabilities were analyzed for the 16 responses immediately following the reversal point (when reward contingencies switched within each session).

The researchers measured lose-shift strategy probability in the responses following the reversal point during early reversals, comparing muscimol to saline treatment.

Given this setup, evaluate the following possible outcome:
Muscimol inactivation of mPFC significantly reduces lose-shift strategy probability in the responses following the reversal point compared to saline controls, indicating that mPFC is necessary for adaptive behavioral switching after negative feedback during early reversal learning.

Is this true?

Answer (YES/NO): YES